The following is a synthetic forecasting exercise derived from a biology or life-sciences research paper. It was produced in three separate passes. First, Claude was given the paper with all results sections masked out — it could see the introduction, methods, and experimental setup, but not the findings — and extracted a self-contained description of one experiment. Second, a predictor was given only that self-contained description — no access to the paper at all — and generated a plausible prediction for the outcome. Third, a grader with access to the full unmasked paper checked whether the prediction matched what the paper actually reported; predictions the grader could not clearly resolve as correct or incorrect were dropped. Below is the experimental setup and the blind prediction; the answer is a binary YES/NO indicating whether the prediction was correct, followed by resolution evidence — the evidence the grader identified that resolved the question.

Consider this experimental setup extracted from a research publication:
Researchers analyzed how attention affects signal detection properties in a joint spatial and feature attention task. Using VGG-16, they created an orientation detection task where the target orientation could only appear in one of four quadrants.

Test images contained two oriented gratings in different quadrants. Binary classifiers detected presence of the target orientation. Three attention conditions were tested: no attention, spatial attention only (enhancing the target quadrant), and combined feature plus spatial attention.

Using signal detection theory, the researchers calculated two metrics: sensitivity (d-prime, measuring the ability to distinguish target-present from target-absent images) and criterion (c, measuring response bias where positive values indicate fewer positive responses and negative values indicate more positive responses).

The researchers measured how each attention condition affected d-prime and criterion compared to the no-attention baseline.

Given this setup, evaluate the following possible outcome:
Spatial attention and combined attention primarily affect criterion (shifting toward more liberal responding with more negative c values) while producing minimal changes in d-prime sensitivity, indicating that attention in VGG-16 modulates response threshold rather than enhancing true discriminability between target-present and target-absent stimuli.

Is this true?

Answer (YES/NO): NO